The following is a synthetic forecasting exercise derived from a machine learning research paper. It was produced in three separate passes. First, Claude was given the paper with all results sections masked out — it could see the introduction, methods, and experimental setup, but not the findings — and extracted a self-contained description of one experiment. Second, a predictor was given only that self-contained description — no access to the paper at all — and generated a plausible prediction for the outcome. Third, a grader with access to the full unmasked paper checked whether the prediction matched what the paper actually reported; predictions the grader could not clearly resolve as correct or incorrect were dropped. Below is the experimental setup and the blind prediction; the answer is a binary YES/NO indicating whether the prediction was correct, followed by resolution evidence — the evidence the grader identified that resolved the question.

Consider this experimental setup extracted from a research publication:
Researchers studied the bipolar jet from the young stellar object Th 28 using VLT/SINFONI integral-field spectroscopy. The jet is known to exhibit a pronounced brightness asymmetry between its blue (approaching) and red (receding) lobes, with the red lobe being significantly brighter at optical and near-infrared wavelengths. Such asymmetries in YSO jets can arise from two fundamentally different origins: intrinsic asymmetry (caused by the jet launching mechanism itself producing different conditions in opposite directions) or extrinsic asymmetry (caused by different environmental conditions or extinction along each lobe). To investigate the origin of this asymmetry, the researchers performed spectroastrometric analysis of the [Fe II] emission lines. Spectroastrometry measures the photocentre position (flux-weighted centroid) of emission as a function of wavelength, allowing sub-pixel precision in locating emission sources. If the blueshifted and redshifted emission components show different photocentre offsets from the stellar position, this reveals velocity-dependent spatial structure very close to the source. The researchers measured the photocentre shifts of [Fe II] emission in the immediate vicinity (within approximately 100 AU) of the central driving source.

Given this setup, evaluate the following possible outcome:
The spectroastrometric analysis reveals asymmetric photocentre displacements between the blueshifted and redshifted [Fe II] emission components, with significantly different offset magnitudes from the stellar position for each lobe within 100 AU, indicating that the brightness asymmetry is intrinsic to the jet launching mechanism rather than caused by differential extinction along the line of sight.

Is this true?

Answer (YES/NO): YES